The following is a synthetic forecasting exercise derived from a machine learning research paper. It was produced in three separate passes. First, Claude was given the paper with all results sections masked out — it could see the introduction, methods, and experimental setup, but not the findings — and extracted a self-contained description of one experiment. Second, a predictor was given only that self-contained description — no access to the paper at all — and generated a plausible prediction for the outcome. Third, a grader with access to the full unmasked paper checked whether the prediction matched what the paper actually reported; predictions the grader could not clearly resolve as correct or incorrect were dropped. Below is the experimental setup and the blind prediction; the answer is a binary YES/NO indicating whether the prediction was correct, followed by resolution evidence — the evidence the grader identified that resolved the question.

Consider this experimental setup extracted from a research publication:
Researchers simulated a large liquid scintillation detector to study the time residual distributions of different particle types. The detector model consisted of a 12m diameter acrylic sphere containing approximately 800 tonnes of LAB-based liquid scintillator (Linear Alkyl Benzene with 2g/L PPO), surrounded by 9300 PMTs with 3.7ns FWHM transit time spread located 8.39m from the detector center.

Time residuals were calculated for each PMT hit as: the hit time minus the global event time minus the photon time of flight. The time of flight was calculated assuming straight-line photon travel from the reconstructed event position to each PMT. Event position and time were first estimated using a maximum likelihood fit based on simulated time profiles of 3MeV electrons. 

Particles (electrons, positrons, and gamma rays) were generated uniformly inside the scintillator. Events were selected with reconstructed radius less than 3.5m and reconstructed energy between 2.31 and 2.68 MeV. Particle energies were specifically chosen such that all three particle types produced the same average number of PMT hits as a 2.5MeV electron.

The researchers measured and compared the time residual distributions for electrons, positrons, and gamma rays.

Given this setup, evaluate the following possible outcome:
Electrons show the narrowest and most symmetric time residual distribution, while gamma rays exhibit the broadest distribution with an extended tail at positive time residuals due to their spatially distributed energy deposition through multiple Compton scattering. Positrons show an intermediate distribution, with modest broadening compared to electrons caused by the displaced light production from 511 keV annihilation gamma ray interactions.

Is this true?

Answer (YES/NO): NO